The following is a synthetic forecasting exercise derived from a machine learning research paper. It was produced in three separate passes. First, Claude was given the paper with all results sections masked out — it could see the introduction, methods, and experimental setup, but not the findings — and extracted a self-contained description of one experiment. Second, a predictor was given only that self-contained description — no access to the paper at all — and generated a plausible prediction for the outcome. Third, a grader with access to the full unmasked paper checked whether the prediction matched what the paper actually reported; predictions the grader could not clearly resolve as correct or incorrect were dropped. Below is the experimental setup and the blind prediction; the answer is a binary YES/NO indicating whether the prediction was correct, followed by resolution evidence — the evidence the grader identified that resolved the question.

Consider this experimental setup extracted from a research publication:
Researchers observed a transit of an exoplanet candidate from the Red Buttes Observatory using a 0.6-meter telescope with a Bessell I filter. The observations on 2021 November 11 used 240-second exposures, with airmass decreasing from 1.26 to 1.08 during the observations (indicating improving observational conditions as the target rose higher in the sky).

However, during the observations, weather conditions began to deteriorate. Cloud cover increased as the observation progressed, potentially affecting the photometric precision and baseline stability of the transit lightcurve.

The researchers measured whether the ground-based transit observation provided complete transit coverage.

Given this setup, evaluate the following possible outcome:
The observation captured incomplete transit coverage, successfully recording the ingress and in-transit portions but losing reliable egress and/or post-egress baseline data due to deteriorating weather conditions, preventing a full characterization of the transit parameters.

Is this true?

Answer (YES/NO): NO